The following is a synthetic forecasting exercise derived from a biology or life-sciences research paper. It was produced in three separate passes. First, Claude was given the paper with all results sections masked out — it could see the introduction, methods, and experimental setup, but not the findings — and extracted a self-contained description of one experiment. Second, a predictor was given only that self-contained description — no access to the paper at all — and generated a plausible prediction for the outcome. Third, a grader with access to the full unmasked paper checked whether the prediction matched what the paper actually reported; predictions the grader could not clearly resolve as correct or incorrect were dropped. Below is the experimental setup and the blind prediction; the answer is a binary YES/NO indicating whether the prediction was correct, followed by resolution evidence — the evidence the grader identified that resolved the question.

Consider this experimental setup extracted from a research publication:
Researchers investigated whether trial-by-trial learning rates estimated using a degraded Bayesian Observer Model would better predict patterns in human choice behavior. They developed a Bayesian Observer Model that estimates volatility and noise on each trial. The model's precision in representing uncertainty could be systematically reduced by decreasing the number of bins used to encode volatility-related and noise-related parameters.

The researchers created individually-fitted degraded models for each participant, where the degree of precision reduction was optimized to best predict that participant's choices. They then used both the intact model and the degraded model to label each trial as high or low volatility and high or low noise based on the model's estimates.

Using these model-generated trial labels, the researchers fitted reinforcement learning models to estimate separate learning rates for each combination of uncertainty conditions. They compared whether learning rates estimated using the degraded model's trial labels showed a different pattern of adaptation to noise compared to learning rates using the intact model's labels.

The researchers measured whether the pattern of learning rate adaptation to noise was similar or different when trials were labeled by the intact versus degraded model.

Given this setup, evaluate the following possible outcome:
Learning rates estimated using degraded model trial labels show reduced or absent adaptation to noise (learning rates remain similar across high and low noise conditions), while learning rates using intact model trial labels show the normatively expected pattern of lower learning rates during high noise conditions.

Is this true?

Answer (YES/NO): NO